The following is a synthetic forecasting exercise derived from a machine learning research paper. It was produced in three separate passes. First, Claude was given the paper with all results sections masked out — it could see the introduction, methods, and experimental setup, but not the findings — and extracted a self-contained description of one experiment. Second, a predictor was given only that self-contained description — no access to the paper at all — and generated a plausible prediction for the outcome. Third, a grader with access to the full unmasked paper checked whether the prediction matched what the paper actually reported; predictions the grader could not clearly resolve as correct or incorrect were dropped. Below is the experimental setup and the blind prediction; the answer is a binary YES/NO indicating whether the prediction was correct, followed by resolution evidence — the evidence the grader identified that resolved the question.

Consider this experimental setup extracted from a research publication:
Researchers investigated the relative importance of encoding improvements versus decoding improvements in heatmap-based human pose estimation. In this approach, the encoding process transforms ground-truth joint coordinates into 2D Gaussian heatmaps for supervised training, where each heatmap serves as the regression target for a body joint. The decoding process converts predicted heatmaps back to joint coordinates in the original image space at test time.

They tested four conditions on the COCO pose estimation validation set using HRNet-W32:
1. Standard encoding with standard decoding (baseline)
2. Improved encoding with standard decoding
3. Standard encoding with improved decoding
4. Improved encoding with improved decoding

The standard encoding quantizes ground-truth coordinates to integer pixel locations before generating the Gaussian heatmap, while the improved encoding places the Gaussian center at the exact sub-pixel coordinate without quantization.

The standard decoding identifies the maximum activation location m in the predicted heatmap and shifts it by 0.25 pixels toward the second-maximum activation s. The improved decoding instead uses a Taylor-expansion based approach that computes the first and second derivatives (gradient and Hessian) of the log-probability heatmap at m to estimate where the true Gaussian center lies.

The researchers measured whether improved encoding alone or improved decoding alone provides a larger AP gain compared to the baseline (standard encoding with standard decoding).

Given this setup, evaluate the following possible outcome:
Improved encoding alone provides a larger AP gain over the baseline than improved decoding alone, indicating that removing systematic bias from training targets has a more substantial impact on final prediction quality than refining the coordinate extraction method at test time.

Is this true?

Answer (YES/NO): NO